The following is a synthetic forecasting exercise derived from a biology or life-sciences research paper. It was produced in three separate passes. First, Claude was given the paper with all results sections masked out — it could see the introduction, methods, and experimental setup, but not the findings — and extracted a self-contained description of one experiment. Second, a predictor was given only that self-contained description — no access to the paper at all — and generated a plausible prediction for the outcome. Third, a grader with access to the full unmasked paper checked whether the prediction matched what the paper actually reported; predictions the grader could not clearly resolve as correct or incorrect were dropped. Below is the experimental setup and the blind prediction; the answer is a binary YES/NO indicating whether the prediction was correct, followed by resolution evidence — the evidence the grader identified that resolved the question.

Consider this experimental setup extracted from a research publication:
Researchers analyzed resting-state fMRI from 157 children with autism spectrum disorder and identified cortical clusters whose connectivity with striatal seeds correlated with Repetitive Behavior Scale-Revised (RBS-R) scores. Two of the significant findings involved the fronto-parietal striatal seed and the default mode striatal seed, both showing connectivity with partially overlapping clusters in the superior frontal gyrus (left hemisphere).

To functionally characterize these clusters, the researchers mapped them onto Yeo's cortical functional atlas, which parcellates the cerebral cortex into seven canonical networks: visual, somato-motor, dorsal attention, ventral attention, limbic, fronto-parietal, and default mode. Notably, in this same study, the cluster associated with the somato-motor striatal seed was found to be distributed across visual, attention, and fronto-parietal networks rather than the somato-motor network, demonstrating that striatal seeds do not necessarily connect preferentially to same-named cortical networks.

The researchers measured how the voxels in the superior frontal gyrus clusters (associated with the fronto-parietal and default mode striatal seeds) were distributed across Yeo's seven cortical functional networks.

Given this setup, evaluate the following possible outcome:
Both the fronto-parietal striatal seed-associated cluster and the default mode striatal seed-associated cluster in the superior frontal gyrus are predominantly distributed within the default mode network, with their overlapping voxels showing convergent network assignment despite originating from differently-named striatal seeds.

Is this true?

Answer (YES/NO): YES